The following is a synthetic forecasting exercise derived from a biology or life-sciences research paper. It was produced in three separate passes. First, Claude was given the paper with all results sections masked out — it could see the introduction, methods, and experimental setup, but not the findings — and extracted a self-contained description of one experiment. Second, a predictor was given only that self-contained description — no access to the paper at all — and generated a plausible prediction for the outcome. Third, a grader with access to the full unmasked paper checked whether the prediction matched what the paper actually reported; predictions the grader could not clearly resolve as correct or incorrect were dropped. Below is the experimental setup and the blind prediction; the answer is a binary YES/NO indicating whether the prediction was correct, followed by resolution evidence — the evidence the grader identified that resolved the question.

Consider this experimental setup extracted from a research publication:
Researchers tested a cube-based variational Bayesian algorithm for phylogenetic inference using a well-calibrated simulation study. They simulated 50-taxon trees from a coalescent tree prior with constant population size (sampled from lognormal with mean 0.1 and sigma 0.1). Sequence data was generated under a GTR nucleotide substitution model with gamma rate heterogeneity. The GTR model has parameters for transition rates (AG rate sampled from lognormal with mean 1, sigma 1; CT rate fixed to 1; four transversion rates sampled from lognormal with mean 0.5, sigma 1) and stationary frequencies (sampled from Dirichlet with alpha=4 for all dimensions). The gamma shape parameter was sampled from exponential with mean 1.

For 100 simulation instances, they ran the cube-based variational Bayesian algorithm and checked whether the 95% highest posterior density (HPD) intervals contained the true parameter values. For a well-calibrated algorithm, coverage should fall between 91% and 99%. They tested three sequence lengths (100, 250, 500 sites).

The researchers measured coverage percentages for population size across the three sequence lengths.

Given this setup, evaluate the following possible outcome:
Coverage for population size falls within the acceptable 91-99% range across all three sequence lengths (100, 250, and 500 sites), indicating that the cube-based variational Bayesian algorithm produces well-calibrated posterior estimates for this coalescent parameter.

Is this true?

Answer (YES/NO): YES